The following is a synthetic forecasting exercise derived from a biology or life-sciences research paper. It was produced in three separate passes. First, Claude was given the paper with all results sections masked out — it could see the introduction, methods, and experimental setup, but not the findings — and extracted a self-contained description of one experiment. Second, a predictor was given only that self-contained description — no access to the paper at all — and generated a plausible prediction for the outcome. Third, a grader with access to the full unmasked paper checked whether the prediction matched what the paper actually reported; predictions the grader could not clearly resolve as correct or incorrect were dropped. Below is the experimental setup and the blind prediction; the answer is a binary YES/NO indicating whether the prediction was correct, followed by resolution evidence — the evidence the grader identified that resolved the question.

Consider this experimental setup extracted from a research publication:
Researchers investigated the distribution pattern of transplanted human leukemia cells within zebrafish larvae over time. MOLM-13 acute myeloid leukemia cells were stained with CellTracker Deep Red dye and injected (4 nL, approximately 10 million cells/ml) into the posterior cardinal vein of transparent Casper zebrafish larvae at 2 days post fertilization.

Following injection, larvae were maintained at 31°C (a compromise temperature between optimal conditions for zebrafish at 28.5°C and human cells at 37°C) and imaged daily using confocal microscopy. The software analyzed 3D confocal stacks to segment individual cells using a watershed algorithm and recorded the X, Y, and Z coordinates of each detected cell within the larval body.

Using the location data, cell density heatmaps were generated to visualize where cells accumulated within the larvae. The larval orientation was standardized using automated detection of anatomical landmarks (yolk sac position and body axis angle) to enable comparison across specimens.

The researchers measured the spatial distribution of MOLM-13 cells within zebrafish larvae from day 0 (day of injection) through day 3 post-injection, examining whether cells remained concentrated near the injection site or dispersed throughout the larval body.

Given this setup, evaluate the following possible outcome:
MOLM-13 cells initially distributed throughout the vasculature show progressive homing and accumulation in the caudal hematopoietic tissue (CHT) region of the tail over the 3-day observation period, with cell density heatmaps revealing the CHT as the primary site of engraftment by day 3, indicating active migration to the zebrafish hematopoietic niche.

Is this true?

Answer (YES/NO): YES